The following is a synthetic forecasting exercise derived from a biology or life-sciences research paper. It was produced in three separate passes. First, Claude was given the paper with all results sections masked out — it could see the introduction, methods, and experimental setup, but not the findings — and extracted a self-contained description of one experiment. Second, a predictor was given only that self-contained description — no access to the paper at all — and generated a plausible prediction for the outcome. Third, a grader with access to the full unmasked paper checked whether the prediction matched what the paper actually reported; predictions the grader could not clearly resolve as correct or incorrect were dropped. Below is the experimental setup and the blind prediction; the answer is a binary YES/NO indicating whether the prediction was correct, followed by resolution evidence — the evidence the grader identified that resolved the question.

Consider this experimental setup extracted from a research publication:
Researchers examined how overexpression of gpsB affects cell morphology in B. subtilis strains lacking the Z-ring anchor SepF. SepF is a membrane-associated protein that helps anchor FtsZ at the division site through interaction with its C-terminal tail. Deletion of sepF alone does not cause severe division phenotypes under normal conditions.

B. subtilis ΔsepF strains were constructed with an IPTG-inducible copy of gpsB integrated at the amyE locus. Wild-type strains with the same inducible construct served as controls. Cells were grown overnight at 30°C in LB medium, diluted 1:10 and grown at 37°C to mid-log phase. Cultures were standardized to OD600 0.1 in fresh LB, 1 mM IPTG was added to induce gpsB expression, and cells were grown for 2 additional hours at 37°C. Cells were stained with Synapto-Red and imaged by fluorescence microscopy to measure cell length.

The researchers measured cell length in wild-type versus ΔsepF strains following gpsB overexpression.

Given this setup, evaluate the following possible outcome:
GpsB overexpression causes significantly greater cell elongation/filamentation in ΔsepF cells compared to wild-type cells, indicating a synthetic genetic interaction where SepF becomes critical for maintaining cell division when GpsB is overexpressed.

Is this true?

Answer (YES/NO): YES